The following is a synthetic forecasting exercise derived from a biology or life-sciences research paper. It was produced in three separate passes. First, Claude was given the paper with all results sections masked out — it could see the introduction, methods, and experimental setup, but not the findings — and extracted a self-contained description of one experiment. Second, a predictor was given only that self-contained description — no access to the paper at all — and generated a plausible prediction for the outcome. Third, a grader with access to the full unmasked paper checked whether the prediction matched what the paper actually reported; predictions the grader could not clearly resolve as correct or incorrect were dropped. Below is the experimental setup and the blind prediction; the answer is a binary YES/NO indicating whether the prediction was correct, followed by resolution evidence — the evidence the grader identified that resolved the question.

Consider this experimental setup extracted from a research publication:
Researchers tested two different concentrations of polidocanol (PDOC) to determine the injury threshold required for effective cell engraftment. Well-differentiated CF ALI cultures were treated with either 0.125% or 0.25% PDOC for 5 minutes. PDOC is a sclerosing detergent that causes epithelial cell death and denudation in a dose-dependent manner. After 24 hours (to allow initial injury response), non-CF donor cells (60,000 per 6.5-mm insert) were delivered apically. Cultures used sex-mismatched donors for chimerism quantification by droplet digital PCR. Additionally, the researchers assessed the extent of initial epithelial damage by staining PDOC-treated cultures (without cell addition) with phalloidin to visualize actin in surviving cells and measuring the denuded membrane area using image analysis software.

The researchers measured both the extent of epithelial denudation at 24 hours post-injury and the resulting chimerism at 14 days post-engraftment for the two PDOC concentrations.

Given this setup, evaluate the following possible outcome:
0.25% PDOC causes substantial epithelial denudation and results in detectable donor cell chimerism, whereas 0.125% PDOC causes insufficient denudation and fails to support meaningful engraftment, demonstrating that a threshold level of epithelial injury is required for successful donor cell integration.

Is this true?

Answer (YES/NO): YES